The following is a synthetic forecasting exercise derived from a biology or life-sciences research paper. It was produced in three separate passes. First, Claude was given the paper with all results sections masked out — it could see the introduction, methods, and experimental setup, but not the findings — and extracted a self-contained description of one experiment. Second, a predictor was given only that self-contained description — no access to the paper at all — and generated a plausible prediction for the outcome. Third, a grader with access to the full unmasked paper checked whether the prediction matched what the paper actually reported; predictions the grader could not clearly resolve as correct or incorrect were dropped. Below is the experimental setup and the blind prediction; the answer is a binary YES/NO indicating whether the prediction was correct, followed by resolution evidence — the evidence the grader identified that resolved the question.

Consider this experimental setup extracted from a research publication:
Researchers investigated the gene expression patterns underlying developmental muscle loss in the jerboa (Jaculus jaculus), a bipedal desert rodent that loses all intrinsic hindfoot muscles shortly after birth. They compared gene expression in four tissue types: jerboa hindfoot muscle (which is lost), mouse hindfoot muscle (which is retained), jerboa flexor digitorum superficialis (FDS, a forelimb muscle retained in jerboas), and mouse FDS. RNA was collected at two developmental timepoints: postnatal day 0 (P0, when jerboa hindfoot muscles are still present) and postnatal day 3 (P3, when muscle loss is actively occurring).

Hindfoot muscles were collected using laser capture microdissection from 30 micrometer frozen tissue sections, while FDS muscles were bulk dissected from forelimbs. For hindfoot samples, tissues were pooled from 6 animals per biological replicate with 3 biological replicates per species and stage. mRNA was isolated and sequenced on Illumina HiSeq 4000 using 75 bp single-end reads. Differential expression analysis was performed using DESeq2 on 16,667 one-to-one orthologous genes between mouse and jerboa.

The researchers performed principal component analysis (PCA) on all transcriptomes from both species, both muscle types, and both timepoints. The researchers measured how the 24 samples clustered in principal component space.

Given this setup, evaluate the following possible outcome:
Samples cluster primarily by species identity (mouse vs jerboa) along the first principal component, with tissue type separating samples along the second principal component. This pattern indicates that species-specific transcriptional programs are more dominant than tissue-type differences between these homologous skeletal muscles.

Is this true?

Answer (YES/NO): YES